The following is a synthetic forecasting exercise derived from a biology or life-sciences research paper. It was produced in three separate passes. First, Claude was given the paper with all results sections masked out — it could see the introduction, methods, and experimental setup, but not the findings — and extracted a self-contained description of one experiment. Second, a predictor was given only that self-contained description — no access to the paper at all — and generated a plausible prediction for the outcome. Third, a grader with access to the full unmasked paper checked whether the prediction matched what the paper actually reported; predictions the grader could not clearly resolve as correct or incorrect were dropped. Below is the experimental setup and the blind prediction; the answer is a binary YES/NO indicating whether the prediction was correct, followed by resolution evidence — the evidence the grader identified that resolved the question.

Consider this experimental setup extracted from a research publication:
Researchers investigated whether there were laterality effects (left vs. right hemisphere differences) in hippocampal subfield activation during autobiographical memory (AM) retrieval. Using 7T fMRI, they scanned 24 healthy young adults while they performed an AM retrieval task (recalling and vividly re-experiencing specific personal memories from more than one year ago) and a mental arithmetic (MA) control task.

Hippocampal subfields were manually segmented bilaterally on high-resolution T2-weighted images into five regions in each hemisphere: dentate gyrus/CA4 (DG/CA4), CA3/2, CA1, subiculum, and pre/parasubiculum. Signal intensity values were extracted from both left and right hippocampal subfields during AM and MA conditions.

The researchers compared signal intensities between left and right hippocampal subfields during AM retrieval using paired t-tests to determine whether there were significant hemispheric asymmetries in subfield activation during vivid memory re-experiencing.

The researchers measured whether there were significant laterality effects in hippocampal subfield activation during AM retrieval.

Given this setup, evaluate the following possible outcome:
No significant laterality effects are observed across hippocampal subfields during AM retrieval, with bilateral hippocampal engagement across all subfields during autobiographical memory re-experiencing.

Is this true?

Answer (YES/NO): YES